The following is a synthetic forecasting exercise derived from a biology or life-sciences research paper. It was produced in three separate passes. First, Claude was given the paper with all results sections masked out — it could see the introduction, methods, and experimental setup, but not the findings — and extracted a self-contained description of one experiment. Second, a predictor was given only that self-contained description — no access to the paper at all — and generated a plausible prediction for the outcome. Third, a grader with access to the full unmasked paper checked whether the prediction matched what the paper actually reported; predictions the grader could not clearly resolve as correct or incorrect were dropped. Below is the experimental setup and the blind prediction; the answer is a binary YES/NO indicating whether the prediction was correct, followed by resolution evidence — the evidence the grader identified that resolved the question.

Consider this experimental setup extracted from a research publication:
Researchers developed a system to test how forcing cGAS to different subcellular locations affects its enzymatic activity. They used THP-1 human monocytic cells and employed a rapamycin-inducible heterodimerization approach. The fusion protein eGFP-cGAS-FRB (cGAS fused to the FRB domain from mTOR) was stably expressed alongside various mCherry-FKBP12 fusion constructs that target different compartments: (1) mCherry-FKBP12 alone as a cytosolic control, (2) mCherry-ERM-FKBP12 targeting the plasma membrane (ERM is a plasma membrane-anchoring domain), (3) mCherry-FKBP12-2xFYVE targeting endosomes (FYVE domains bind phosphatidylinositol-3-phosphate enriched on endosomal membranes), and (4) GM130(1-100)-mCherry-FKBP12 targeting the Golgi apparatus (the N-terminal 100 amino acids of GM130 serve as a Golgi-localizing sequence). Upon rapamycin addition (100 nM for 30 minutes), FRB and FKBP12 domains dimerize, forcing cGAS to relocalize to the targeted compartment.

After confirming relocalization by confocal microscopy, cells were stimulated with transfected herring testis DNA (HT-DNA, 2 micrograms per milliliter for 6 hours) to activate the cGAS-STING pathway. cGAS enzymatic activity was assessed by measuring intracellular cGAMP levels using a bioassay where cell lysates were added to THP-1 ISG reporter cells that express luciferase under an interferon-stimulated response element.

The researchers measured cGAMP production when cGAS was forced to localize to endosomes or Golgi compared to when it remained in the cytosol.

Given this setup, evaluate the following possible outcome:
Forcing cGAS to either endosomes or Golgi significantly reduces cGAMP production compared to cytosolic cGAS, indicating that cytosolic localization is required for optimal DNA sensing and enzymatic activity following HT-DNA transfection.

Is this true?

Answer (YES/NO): YES